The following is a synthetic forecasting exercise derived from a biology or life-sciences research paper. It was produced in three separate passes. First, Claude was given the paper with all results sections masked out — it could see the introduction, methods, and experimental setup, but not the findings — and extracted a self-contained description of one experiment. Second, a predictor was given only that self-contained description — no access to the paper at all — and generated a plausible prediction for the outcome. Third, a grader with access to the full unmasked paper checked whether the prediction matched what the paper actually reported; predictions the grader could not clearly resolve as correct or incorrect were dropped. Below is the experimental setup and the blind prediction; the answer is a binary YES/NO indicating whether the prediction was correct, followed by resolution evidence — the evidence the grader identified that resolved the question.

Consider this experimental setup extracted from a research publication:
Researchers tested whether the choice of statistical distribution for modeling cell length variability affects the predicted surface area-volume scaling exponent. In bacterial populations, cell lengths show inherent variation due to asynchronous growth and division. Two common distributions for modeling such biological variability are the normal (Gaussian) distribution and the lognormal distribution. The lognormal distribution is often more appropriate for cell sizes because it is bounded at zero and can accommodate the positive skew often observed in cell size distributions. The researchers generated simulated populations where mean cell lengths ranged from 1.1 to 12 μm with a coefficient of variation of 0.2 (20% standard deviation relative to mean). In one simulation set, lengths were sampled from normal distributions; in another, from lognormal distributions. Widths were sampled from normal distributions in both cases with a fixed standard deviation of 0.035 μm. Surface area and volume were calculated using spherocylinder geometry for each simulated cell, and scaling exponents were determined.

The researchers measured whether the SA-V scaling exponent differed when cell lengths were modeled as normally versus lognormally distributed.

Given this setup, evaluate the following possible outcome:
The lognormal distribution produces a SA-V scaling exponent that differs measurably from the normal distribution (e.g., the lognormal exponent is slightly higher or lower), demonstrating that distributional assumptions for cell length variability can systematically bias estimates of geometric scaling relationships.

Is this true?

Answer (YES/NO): NO